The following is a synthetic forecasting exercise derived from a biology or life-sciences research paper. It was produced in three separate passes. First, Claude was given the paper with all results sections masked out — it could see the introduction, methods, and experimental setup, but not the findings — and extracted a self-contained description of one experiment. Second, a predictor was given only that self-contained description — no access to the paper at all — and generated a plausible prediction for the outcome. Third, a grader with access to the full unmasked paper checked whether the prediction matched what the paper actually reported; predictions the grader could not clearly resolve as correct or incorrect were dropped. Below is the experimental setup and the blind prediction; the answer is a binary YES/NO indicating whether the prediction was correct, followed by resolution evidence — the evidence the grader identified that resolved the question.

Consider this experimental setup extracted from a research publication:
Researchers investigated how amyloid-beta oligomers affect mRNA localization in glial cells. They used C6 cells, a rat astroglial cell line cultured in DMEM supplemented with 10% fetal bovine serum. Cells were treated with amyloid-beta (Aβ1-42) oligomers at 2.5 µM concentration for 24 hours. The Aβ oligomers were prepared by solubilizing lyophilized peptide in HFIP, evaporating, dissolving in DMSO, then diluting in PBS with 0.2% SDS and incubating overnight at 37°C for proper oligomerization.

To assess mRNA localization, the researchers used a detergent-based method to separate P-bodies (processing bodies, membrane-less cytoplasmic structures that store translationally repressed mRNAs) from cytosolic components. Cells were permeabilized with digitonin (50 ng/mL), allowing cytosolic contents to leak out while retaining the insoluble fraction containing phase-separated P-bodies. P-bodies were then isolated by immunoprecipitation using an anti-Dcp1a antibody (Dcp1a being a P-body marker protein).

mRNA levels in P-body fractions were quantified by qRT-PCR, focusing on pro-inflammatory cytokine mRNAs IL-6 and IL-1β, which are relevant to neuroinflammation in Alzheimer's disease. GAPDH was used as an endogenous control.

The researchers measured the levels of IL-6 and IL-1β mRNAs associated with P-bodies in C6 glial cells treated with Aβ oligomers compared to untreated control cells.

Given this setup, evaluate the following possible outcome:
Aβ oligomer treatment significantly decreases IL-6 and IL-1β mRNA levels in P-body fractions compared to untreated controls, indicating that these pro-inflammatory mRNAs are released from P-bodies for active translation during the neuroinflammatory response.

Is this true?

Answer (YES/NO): YES